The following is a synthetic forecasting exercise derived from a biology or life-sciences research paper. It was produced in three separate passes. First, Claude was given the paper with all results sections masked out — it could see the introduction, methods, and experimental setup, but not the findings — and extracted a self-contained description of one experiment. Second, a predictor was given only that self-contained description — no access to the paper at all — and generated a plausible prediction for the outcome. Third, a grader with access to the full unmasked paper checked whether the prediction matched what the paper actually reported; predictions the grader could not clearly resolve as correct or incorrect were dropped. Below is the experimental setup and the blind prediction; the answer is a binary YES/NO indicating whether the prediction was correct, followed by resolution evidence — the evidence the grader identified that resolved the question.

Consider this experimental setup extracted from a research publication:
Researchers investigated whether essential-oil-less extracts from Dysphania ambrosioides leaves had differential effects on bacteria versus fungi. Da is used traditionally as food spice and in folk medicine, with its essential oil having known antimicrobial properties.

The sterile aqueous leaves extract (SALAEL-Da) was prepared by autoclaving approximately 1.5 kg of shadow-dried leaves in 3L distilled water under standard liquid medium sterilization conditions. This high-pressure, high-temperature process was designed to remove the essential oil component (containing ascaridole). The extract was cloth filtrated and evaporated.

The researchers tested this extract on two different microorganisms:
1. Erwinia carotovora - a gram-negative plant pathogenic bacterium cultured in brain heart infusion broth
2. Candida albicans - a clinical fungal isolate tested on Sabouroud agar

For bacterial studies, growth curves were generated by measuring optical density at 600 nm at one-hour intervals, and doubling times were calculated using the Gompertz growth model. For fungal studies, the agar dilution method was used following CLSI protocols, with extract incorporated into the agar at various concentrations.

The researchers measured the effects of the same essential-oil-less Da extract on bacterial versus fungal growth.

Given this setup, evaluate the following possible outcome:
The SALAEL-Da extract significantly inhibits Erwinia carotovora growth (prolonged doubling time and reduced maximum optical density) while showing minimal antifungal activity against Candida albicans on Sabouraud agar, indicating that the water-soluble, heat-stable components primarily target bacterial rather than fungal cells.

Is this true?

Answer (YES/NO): NO